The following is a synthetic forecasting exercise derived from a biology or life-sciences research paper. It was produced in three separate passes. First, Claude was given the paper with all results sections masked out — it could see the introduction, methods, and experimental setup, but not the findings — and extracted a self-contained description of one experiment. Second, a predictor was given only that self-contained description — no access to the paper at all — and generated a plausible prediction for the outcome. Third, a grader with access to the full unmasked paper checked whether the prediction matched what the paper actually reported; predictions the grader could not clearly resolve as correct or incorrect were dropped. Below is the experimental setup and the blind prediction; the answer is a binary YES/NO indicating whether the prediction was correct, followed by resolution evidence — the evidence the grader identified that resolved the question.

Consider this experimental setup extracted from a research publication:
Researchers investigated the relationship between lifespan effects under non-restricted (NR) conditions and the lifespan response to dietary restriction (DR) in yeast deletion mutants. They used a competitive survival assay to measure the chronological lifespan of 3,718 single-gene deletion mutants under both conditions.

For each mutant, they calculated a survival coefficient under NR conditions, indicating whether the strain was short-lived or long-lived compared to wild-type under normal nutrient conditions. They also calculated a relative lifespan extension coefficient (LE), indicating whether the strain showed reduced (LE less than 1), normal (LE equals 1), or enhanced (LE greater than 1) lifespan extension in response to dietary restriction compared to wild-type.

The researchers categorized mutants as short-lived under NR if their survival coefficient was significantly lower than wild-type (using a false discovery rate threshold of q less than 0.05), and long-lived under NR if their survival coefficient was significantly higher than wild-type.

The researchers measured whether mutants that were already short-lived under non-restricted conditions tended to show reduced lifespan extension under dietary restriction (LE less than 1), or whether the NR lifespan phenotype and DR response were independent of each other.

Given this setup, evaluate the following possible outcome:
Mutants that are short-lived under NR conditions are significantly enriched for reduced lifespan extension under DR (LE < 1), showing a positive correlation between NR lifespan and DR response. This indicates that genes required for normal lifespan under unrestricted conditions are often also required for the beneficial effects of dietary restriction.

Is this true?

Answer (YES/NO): NO